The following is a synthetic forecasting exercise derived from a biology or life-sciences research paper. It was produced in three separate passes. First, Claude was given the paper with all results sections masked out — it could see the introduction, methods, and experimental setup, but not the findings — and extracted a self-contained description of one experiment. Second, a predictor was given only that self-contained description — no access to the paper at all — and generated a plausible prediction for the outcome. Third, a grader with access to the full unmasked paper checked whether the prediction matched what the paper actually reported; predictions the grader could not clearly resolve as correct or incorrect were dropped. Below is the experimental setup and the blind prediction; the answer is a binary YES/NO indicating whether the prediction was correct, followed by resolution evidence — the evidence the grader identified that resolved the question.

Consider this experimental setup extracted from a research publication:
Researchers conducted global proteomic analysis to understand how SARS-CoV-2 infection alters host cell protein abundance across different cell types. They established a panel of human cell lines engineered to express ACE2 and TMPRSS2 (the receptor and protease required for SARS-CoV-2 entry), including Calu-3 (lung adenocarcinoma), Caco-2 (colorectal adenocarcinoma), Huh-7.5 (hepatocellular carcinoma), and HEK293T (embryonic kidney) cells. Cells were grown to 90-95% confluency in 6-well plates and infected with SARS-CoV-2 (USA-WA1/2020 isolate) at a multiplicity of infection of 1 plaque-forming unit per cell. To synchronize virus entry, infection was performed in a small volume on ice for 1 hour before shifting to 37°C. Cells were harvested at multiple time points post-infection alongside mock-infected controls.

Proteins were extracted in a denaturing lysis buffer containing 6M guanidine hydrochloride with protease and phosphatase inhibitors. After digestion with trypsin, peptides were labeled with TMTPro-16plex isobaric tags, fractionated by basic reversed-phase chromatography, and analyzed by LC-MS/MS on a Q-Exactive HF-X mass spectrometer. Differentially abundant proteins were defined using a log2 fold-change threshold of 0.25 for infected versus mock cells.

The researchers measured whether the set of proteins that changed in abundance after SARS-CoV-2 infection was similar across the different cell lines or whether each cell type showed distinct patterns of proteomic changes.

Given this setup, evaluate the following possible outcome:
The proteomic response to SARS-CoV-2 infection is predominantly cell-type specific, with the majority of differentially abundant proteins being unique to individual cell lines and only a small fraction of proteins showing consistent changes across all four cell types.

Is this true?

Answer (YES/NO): NO